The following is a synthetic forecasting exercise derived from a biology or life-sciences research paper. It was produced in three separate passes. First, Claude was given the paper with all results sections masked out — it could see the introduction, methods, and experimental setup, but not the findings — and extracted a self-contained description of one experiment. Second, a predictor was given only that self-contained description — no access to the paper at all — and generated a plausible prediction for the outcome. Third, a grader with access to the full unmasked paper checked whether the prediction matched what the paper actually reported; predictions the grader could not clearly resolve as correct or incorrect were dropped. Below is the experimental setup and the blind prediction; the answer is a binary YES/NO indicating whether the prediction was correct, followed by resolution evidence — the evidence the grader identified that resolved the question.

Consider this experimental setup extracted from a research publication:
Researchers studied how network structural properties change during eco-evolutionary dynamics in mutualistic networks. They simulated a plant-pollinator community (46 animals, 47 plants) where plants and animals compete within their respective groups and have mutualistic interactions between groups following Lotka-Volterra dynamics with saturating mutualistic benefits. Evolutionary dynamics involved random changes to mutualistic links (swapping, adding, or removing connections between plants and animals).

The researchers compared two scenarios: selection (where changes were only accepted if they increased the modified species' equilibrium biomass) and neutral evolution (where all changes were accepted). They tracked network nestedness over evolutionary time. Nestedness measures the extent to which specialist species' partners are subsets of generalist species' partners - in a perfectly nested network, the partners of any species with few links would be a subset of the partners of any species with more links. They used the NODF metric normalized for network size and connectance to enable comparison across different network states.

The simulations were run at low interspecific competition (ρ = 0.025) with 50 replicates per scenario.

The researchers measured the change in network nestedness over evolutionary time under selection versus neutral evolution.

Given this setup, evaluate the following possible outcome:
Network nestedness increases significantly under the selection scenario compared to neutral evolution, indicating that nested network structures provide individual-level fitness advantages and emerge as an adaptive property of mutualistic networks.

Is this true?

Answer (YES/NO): NO